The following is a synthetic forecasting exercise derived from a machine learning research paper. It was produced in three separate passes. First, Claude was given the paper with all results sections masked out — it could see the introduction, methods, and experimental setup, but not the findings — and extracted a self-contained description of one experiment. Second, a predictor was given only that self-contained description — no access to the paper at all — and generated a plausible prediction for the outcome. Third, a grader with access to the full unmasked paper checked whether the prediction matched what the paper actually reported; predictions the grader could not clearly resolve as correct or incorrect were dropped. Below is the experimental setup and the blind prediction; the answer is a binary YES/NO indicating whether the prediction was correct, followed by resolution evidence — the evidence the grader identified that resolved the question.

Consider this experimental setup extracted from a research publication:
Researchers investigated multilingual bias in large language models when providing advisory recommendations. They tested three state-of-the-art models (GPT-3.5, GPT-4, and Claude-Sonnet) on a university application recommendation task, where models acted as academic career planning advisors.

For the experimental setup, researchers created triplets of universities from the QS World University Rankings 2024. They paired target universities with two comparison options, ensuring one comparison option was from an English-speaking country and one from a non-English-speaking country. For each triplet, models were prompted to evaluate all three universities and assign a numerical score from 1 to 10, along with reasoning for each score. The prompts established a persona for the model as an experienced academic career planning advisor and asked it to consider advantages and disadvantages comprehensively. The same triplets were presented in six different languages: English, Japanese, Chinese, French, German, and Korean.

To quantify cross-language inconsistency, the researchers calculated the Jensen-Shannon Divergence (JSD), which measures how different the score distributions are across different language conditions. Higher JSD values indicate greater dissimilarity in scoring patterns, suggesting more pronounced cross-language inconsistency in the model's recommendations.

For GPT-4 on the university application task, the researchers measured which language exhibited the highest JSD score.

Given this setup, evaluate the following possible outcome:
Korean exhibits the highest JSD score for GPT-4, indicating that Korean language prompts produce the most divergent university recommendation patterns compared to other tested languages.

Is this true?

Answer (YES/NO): NO